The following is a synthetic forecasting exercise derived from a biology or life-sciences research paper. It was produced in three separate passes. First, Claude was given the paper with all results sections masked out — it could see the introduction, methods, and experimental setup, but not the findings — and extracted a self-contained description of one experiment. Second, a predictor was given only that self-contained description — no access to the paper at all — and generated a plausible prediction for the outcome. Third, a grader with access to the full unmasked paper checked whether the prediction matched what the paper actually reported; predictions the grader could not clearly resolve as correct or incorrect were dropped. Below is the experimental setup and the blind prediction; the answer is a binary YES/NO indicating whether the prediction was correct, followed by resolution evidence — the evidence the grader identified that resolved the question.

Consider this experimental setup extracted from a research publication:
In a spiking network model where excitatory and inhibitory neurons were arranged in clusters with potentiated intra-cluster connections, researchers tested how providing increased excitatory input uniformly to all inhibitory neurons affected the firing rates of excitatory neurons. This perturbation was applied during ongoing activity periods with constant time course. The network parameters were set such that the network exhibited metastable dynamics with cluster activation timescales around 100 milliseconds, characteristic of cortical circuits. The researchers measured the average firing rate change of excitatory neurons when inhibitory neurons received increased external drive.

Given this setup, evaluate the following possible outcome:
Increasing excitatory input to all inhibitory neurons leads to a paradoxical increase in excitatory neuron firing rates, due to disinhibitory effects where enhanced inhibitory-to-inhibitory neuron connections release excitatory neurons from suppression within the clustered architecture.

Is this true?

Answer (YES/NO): NO